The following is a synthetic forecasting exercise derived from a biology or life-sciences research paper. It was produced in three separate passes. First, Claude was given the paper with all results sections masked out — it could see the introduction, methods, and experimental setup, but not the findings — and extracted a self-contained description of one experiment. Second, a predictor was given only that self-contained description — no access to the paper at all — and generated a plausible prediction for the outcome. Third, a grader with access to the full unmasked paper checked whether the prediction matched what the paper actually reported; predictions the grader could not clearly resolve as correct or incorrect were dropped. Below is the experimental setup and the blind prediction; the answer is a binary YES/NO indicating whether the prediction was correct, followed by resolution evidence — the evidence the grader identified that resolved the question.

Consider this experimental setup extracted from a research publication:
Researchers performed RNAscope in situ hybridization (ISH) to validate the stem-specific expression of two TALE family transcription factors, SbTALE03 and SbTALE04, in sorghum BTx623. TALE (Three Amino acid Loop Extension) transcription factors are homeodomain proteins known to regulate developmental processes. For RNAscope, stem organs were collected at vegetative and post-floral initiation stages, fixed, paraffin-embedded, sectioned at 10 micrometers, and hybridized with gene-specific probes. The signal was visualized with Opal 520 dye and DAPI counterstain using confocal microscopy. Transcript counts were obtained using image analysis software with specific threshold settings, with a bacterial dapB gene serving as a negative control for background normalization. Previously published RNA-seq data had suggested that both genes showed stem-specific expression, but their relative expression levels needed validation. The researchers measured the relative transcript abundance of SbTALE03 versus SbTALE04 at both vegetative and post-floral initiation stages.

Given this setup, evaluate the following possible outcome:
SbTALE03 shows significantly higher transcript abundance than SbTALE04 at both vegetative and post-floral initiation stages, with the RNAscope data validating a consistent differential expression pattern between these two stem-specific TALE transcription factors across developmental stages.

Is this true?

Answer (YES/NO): NO